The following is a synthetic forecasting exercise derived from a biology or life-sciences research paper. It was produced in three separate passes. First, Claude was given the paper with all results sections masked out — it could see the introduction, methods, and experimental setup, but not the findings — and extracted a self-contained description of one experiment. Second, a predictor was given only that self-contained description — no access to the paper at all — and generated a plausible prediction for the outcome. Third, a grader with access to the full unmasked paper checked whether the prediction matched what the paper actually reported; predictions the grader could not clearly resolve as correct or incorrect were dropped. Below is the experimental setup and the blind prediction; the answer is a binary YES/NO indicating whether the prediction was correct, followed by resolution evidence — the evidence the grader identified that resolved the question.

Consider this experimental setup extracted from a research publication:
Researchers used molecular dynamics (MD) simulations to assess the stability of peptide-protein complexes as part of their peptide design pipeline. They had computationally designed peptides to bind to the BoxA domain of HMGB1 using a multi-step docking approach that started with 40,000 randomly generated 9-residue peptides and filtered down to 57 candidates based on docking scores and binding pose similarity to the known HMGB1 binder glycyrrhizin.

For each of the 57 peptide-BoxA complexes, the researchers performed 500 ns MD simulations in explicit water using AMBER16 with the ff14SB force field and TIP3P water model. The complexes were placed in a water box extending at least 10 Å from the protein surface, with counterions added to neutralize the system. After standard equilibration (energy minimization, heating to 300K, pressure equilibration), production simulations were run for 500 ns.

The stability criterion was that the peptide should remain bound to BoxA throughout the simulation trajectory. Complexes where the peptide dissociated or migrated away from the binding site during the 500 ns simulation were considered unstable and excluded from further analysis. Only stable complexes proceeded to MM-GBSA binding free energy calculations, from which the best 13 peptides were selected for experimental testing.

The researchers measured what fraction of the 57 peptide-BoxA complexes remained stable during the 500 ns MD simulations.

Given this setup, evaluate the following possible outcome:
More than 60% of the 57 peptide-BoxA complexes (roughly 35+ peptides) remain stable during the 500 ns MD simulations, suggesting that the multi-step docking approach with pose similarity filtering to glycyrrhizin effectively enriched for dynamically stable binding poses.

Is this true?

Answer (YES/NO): YES